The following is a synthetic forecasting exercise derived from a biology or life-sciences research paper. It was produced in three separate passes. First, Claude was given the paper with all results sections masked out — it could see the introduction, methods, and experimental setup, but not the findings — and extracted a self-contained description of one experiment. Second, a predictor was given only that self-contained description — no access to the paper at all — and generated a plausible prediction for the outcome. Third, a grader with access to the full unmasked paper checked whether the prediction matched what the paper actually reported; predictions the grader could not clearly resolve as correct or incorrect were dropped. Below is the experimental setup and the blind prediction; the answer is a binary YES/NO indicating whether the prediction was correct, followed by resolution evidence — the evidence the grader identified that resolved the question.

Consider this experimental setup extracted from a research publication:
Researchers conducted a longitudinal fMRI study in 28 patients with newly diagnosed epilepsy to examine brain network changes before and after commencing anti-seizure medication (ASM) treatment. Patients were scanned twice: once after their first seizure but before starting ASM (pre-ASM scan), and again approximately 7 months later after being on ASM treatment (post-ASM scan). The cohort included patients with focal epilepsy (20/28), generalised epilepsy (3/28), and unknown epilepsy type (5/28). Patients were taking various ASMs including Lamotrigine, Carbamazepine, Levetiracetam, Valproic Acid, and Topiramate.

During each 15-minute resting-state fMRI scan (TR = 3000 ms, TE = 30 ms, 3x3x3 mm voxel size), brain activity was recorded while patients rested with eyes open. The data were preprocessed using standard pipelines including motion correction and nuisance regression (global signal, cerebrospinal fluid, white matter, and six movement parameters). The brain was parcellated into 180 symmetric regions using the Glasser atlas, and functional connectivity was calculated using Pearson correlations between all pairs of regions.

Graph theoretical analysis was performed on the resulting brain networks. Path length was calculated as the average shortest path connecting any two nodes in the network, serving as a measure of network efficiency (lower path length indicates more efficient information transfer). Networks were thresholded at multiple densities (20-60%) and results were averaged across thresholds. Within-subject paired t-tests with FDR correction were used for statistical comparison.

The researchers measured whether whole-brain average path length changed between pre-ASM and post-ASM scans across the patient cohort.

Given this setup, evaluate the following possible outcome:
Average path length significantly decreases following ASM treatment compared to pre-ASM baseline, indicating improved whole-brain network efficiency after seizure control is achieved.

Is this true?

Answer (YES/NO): NO